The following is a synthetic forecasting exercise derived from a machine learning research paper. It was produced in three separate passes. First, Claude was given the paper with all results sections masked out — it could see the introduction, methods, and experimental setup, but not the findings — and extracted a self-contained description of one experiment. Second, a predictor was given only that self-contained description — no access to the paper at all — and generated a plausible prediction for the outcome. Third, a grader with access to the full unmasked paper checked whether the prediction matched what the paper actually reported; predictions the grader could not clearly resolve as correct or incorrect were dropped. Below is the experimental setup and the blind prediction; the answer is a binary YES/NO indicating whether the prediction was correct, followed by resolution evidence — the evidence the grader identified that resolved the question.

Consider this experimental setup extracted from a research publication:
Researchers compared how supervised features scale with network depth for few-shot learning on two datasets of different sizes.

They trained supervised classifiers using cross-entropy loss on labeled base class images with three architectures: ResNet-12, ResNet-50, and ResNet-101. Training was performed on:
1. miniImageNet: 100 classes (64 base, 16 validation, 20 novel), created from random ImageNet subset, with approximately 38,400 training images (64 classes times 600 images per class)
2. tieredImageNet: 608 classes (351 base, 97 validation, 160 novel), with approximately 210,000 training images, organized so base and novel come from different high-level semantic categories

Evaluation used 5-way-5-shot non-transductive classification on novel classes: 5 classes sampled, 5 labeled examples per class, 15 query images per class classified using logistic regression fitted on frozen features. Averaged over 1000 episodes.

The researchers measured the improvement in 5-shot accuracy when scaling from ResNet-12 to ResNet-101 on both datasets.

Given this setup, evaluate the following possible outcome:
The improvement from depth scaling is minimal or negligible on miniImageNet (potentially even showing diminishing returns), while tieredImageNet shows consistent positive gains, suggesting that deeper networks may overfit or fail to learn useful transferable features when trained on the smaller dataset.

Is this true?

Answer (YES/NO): YES